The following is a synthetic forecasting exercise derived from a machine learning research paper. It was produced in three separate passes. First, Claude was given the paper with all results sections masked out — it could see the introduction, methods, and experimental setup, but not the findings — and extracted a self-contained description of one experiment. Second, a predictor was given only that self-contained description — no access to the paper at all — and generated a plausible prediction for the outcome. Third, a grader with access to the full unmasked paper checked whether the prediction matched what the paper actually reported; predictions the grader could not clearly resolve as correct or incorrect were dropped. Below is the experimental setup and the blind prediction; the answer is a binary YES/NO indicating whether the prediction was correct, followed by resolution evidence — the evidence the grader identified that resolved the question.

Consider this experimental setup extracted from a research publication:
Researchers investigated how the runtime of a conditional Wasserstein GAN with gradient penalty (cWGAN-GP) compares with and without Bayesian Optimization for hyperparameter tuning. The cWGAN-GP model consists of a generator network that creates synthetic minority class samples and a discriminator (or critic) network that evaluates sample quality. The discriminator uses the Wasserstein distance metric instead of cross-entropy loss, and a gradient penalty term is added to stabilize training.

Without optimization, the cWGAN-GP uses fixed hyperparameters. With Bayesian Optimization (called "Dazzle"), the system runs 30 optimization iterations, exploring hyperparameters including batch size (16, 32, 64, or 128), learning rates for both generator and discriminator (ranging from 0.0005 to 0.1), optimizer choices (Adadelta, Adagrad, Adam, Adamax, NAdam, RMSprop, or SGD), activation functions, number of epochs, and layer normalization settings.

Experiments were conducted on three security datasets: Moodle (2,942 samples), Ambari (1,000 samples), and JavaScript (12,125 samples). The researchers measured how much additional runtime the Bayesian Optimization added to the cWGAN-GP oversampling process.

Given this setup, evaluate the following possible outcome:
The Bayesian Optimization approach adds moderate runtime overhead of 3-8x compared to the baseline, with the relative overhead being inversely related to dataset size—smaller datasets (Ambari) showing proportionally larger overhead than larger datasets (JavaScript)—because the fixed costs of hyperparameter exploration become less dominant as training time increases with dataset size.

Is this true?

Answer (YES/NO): NO